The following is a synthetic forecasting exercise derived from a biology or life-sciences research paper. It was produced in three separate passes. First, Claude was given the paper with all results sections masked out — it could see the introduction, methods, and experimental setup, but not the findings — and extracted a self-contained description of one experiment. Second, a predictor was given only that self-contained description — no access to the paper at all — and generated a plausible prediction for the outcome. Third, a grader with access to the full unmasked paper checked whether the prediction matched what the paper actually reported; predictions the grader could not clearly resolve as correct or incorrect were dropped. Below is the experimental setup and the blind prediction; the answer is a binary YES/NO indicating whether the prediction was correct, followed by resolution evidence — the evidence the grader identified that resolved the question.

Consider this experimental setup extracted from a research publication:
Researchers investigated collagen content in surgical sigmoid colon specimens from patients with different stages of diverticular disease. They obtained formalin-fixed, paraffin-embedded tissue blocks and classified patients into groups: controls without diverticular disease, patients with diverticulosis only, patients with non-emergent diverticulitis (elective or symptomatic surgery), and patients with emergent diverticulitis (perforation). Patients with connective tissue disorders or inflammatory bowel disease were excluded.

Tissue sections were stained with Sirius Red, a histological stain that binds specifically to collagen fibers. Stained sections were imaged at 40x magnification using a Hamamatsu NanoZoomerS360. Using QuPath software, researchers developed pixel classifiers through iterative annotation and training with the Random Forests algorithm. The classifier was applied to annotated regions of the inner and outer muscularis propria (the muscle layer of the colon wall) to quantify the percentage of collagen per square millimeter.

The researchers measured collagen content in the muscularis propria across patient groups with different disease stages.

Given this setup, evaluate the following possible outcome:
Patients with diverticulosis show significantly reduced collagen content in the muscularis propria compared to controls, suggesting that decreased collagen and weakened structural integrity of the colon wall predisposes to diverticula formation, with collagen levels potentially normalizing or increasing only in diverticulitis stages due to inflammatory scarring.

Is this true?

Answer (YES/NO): NO